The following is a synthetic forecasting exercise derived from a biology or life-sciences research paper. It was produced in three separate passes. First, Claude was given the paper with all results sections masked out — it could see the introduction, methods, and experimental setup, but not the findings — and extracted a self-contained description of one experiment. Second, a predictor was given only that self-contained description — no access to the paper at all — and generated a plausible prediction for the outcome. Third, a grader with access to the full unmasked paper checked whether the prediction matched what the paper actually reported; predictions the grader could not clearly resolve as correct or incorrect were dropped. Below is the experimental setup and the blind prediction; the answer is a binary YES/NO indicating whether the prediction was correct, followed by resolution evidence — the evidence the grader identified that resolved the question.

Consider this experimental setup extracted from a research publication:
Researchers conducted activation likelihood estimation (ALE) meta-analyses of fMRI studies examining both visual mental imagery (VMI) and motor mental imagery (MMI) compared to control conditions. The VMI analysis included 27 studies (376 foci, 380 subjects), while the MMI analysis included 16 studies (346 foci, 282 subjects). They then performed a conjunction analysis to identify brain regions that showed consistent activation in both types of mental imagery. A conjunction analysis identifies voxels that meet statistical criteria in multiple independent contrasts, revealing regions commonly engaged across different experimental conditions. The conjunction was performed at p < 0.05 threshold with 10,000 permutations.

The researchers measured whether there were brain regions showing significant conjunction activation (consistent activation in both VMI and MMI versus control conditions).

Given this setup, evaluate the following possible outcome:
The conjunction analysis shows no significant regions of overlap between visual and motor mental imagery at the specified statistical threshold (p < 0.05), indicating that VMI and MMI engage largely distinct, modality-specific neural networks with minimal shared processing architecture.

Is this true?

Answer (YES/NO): NO